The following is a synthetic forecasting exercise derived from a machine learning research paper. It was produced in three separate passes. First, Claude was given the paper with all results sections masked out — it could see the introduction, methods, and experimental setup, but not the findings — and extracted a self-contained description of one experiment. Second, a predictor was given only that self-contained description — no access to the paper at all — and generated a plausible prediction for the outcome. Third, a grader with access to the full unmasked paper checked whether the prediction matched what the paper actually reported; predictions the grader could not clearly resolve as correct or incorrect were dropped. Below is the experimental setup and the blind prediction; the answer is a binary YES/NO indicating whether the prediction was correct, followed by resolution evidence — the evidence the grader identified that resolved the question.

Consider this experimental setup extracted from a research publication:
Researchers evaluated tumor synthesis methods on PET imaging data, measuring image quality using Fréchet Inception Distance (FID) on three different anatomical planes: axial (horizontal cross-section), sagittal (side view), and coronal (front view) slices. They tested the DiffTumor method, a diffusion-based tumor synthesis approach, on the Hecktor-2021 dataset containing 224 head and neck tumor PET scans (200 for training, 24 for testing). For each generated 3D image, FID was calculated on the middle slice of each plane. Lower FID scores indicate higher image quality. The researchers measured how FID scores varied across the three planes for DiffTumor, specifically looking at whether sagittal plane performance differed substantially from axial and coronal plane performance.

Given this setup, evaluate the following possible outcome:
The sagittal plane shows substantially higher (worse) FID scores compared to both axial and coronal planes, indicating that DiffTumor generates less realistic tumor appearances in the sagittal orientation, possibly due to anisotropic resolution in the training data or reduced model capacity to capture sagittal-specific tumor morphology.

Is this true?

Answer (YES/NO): NO